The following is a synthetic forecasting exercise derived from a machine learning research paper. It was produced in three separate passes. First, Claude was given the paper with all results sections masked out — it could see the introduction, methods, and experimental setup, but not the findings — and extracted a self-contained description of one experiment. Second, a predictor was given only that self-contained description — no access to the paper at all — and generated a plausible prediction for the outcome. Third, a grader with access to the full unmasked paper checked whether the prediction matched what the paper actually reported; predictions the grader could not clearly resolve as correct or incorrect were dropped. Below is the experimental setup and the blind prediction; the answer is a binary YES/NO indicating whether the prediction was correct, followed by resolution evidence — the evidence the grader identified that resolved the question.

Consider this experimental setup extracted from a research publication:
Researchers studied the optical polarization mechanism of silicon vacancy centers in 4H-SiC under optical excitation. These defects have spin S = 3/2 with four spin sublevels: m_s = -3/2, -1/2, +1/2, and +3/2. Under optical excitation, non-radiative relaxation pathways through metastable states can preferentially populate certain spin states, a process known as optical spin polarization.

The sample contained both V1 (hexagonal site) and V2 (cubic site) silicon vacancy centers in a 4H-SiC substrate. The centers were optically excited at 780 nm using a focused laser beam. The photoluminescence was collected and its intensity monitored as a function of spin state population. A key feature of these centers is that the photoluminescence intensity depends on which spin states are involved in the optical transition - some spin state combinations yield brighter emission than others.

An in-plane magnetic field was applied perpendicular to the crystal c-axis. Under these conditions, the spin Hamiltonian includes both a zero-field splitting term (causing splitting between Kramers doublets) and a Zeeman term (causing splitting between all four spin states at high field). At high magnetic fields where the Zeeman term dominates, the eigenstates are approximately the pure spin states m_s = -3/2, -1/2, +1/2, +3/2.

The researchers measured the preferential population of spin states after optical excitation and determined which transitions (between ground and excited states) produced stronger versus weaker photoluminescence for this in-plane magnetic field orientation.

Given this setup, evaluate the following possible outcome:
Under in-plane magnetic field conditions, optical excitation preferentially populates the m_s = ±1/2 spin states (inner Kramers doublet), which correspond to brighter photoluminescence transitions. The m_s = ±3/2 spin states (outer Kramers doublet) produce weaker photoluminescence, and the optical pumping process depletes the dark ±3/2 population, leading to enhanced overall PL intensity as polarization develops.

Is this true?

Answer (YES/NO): NO